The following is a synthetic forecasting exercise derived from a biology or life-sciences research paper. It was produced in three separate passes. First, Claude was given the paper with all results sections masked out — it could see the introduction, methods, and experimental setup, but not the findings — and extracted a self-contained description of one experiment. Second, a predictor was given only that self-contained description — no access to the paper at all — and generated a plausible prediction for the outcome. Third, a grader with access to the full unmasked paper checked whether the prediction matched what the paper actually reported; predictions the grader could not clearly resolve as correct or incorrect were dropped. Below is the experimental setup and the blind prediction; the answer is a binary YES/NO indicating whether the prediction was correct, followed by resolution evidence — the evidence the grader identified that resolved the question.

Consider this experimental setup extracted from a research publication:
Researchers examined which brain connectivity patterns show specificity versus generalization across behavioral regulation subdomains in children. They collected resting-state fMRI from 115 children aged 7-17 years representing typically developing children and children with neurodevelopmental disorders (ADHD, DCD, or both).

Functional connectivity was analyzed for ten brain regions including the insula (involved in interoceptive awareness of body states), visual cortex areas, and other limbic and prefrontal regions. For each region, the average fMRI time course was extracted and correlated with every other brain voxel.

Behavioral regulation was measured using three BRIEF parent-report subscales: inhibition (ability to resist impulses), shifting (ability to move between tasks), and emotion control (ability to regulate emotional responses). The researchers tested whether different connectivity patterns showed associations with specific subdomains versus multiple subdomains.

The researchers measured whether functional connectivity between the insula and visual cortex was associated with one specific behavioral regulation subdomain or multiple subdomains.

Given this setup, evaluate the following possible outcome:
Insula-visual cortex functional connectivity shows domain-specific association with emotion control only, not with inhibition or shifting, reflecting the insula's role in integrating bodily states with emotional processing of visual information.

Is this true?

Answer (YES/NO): YES